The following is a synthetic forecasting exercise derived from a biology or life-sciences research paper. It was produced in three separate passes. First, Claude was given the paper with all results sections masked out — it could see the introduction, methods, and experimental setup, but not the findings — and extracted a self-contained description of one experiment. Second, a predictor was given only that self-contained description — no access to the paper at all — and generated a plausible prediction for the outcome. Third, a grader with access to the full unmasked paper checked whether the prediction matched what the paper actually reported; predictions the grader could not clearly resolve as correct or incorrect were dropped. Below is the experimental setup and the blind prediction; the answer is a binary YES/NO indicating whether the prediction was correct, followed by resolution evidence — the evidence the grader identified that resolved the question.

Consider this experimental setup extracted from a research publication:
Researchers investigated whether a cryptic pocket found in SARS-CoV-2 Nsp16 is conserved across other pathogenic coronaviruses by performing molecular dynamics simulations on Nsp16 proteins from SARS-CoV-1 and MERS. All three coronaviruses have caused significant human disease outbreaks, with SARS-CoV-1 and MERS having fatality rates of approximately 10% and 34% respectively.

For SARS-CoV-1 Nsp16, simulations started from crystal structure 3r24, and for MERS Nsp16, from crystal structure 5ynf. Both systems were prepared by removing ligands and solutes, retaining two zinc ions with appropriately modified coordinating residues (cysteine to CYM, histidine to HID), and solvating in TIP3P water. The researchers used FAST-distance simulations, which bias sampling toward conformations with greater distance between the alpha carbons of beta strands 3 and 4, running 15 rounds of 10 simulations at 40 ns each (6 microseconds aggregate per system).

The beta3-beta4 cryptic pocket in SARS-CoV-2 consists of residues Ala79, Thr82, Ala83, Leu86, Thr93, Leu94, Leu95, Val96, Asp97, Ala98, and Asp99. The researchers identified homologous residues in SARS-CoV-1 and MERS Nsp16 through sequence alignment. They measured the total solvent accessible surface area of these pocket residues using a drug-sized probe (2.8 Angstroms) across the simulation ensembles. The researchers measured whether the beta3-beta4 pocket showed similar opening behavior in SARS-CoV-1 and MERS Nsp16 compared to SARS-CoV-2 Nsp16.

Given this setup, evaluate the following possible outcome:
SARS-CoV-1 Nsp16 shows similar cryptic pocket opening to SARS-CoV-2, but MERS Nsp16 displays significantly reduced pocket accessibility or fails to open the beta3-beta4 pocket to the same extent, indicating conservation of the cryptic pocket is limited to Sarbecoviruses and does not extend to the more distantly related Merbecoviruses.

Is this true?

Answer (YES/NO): NO